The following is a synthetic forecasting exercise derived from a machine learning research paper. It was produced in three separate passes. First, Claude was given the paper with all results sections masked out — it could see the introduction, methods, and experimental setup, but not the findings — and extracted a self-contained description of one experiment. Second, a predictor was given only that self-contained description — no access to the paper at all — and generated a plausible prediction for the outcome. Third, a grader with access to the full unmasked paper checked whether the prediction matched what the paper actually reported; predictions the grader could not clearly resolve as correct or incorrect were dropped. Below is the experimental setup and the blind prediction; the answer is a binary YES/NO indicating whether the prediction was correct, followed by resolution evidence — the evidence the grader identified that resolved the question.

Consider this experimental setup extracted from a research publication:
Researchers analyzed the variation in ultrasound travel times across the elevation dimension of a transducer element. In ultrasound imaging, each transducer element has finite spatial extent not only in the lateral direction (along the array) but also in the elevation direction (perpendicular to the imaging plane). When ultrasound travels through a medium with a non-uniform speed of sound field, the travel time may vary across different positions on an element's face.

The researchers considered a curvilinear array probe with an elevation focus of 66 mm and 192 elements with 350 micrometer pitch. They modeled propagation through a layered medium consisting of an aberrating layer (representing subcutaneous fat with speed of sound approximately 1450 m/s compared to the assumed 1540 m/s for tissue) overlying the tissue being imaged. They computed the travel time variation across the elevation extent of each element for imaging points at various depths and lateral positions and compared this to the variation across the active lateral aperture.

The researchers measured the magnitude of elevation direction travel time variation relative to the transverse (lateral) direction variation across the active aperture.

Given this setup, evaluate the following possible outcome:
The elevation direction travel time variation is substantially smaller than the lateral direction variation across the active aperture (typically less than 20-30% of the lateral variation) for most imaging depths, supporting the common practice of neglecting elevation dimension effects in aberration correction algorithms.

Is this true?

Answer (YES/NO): NO